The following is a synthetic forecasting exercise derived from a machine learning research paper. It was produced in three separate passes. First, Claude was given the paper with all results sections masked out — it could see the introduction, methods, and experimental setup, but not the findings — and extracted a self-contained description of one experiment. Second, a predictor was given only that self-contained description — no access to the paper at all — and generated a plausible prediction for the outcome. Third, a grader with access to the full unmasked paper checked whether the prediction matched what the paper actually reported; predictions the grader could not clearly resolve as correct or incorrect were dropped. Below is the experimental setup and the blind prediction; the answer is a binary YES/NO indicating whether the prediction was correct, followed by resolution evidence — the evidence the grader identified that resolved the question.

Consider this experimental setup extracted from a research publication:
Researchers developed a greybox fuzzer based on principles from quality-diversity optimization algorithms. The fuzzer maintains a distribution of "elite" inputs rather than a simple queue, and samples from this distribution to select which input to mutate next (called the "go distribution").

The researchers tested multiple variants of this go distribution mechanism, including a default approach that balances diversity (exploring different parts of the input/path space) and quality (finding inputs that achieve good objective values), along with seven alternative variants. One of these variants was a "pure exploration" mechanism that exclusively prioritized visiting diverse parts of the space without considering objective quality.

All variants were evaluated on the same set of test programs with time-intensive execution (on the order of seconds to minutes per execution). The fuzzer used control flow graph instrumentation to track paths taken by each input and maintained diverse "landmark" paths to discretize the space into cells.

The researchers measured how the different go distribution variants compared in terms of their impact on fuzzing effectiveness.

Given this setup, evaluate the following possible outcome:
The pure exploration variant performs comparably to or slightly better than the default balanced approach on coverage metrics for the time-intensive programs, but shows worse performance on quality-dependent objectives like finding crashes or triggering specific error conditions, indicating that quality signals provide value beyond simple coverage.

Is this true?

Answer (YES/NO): NO